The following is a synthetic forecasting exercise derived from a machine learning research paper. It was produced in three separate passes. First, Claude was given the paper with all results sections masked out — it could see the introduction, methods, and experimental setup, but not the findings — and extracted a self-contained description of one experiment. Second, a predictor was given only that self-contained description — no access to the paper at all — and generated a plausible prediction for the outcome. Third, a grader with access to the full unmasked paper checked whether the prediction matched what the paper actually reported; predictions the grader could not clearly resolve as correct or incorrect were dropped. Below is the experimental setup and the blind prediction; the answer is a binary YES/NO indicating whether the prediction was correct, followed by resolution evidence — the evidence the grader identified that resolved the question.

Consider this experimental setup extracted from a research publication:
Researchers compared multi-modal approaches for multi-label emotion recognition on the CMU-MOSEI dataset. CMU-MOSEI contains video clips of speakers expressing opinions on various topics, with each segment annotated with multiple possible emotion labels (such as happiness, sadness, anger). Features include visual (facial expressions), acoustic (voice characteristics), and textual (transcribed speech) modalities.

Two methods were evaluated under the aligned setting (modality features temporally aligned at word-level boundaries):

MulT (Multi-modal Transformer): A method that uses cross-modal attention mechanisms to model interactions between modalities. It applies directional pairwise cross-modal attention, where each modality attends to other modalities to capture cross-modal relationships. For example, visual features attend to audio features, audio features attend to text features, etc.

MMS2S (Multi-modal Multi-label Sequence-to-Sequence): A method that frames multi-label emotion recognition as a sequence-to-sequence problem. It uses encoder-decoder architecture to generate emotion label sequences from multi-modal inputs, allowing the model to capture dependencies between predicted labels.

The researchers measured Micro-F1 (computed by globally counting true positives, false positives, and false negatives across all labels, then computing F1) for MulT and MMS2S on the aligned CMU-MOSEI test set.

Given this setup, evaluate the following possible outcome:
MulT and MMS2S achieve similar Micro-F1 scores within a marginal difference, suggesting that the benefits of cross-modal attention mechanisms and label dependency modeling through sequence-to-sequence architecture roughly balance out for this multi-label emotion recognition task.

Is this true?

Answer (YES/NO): NO